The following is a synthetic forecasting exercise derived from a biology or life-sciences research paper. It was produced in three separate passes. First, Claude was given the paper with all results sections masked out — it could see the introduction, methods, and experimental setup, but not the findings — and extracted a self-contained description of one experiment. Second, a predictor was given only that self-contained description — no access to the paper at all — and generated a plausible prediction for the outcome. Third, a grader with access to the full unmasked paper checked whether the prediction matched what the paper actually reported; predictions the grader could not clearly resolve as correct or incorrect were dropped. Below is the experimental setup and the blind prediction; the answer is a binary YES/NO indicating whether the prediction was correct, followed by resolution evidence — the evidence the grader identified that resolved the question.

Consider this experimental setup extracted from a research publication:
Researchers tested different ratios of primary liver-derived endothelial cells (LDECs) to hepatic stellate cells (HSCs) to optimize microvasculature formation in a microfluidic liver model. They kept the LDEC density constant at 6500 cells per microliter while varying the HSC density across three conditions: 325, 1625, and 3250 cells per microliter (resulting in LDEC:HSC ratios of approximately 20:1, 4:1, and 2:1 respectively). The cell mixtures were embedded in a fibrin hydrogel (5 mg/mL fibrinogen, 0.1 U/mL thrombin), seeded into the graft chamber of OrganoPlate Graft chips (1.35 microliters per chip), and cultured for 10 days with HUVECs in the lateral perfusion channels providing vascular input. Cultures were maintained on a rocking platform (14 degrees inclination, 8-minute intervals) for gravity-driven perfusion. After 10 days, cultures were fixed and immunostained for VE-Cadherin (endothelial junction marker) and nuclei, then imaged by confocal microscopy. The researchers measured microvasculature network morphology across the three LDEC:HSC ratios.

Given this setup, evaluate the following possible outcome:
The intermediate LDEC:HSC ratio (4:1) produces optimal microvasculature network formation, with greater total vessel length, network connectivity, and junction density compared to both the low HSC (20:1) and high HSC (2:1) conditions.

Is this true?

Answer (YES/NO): NO